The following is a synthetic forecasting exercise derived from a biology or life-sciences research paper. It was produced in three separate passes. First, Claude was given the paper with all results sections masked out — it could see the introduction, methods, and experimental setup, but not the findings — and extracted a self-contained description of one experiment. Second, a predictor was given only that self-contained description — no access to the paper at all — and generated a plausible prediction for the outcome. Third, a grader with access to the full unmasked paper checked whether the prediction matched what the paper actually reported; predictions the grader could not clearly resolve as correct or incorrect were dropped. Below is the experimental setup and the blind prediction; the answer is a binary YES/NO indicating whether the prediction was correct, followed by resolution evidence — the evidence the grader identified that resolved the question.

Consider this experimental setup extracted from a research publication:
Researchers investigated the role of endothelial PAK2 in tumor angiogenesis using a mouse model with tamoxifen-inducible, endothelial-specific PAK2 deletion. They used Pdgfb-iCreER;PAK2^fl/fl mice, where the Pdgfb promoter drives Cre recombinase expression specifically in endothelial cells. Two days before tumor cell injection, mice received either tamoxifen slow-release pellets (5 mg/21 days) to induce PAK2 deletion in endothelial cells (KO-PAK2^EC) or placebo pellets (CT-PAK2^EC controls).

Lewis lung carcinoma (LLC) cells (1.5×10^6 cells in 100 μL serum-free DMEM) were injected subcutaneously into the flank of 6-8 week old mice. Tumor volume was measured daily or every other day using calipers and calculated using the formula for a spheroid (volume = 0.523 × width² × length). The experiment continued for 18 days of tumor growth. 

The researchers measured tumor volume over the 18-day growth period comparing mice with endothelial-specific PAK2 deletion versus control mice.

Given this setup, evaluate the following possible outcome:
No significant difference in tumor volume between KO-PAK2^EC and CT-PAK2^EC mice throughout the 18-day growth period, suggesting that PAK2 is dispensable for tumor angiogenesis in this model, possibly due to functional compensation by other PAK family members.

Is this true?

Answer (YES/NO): NO